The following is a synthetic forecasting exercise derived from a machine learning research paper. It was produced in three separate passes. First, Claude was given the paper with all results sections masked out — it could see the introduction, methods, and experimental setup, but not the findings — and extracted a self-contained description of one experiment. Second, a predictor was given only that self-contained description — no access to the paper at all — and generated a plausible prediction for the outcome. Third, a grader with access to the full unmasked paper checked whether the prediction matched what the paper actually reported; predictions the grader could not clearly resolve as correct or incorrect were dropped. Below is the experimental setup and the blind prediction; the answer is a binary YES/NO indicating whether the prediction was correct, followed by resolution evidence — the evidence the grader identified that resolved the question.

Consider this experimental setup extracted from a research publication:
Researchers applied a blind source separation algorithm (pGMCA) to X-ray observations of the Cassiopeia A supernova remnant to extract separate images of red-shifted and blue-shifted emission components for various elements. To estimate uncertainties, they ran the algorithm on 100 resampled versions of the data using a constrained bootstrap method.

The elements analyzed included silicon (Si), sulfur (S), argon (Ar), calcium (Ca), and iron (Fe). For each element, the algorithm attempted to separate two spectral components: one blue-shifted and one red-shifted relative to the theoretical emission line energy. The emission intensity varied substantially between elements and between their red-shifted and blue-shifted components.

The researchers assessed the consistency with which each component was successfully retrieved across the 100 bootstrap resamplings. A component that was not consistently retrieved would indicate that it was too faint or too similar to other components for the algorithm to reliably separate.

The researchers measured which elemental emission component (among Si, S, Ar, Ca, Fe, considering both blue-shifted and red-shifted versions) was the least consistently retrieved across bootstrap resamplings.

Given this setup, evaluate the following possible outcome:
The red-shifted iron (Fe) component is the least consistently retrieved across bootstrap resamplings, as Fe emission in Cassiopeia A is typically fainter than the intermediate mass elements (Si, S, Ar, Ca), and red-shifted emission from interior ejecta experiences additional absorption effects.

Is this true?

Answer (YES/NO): NO